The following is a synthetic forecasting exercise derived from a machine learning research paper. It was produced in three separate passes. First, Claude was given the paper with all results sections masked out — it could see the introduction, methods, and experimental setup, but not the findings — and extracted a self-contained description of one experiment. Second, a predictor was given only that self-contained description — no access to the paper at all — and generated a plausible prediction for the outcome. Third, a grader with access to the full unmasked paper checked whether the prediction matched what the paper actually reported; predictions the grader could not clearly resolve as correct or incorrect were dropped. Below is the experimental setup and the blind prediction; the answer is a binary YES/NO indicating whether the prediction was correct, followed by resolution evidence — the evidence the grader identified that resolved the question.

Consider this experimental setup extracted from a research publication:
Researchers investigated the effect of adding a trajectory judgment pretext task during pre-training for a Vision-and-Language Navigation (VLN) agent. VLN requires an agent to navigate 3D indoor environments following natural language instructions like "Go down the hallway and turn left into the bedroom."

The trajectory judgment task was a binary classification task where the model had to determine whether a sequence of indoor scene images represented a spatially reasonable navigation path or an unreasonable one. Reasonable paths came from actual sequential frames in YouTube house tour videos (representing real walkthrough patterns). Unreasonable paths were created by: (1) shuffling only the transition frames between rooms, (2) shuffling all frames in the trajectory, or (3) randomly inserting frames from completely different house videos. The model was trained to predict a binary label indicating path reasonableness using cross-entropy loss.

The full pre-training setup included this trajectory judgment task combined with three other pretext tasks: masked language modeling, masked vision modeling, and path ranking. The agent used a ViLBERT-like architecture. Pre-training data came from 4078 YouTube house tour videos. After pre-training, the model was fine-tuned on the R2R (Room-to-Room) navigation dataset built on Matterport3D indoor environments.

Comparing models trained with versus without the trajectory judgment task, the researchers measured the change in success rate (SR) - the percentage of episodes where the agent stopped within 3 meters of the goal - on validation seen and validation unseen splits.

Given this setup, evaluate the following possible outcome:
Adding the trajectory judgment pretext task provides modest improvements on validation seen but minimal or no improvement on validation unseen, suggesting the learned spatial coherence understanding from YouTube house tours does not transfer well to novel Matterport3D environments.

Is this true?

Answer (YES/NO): NO